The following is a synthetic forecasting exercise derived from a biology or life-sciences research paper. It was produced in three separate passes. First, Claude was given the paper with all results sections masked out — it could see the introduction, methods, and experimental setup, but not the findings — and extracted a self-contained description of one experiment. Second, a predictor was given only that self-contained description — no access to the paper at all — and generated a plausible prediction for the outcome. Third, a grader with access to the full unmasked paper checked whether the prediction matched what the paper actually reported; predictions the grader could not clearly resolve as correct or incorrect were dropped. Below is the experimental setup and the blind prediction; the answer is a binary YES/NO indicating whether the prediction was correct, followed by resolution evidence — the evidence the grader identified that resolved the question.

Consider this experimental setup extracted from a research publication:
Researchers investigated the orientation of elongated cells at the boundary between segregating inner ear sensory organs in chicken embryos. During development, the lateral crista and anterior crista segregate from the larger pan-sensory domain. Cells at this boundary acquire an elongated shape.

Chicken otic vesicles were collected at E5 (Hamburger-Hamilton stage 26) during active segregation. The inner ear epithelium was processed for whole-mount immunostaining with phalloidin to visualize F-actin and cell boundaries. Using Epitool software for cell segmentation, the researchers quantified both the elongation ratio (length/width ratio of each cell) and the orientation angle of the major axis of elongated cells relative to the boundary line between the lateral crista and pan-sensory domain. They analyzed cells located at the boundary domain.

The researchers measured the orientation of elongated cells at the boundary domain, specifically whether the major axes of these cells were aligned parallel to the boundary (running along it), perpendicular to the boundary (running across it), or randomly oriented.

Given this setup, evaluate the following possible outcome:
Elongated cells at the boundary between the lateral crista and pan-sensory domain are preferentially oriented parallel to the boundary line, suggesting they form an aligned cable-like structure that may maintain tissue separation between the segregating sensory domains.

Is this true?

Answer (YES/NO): YES